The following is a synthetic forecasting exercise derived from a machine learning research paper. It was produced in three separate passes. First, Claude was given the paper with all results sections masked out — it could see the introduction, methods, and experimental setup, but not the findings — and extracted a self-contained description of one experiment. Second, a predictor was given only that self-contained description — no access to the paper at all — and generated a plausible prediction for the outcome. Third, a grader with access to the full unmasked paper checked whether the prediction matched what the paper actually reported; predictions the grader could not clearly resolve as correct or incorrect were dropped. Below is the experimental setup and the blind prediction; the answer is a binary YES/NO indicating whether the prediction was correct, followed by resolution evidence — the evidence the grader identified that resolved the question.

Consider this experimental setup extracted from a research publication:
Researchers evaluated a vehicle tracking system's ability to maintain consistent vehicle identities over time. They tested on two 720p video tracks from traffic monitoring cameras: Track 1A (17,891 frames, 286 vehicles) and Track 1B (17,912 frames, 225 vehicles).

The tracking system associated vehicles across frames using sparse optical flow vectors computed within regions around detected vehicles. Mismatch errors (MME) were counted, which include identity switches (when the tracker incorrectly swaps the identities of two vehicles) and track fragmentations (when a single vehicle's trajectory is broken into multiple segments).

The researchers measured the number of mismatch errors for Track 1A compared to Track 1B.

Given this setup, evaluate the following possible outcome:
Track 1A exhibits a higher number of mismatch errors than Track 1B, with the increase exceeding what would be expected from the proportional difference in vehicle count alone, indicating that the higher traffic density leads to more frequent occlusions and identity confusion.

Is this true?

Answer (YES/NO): NO